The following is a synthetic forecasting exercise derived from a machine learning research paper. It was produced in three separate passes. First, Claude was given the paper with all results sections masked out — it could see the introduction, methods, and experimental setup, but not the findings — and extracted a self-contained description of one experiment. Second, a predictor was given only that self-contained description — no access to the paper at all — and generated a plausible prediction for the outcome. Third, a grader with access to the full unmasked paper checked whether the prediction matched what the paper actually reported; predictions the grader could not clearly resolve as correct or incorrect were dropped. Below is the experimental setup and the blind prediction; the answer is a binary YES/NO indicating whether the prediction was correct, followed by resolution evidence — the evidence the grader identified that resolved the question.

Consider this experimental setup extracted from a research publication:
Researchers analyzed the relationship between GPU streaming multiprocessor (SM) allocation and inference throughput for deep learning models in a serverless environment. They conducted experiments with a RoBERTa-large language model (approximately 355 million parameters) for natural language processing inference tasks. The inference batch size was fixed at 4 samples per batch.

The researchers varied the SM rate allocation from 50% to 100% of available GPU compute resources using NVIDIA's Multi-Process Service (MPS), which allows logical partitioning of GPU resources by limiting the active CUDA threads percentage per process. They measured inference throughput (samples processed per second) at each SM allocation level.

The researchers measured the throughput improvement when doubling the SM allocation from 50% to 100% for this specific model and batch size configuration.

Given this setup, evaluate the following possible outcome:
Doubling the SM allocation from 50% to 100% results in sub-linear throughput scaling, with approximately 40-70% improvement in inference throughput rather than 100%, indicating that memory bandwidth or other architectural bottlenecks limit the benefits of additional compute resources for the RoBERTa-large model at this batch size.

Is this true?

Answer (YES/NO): NO